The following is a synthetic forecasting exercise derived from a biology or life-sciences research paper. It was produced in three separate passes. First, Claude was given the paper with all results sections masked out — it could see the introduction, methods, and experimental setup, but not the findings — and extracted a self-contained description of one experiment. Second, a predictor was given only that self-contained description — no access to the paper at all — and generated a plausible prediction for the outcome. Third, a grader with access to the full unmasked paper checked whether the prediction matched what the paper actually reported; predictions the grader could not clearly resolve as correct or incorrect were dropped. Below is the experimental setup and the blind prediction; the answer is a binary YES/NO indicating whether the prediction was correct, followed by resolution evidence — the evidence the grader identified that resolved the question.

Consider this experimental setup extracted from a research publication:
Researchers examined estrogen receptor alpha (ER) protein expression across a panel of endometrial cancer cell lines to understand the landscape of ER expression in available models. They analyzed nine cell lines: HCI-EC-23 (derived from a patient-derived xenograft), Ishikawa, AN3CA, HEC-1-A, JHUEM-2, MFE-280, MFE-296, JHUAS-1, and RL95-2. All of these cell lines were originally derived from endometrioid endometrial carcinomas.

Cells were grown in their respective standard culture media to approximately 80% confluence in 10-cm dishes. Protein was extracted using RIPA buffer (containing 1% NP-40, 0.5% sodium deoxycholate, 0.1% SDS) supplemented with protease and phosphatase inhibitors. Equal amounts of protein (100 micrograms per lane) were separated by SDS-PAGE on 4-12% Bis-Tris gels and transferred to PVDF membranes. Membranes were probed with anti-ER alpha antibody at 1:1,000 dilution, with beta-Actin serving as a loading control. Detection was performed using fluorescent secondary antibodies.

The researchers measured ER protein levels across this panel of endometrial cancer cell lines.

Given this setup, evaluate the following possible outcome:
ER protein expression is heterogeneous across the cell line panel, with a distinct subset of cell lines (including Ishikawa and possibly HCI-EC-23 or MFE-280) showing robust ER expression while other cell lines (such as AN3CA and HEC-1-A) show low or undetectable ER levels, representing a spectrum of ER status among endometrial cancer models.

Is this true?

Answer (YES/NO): NO